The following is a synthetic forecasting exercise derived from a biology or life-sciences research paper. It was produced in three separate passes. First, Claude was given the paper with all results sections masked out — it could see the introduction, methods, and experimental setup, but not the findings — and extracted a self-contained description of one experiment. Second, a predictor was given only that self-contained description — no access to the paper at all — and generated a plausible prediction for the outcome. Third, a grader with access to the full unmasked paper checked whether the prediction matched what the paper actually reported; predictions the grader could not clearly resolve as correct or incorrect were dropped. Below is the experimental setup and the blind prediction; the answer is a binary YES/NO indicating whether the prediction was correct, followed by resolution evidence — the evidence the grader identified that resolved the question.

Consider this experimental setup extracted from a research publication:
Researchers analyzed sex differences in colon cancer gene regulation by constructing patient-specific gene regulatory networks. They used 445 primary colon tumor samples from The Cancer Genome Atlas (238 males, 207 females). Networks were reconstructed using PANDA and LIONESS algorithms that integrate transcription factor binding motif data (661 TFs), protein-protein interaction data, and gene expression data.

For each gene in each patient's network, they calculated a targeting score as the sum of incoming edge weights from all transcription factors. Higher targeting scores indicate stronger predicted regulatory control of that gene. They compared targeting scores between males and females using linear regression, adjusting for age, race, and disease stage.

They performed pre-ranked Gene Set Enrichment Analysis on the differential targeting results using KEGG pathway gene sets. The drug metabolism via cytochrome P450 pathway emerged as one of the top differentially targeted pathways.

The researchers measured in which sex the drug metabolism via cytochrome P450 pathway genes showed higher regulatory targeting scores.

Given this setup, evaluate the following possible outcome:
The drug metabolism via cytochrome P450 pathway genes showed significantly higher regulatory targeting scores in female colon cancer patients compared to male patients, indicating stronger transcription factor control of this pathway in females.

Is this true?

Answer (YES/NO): YES